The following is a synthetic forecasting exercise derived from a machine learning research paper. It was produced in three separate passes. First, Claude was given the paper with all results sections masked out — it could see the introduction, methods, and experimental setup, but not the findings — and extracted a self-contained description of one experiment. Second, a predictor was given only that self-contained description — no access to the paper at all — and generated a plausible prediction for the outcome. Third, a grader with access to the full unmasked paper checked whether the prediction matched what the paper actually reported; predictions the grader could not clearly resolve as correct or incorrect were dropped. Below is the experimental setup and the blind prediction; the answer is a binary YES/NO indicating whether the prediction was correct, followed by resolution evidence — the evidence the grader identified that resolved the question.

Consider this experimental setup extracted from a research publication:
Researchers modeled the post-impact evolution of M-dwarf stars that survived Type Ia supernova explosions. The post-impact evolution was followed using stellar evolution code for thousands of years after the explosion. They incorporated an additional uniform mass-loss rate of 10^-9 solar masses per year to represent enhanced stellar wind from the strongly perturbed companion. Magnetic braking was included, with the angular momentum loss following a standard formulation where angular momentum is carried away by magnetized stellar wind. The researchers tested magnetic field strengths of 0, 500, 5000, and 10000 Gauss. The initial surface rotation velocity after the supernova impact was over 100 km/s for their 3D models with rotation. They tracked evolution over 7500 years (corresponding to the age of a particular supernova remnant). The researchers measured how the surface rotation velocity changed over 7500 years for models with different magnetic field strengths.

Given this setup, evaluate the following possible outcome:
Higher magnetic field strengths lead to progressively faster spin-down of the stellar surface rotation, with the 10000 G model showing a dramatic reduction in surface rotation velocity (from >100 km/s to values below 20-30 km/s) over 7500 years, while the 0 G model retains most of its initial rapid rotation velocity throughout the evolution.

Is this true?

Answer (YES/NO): NO